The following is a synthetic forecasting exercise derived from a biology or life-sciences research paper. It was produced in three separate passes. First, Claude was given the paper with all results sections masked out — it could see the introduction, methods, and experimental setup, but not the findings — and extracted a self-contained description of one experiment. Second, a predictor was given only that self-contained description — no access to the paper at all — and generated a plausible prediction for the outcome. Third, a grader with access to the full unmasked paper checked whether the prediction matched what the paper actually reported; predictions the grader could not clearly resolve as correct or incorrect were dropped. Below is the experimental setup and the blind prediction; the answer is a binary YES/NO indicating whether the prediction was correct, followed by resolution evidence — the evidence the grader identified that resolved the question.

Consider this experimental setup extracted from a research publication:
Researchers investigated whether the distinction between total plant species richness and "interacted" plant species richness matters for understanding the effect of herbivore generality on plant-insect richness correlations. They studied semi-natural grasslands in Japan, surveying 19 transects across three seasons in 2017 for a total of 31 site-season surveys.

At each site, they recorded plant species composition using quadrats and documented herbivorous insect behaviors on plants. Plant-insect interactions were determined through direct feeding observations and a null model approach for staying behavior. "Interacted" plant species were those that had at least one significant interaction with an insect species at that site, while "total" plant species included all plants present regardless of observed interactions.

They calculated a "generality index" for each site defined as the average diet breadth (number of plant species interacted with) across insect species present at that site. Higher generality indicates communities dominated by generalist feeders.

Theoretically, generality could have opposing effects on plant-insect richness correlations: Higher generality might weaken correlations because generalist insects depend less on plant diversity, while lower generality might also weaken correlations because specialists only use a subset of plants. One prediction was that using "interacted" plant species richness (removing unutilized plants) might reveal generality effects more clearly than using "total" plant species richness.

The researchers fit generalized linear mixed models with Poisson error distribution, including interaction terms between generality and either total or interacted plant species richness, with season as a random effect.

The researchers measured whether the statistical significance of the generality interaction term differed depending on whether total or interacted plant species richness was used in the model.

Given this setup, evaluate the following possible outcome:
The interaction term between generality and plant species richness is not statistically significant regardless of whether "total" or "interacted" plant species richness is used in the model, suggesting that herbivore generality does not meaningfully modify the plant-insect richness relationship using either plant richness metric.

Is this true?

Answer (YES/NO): NO